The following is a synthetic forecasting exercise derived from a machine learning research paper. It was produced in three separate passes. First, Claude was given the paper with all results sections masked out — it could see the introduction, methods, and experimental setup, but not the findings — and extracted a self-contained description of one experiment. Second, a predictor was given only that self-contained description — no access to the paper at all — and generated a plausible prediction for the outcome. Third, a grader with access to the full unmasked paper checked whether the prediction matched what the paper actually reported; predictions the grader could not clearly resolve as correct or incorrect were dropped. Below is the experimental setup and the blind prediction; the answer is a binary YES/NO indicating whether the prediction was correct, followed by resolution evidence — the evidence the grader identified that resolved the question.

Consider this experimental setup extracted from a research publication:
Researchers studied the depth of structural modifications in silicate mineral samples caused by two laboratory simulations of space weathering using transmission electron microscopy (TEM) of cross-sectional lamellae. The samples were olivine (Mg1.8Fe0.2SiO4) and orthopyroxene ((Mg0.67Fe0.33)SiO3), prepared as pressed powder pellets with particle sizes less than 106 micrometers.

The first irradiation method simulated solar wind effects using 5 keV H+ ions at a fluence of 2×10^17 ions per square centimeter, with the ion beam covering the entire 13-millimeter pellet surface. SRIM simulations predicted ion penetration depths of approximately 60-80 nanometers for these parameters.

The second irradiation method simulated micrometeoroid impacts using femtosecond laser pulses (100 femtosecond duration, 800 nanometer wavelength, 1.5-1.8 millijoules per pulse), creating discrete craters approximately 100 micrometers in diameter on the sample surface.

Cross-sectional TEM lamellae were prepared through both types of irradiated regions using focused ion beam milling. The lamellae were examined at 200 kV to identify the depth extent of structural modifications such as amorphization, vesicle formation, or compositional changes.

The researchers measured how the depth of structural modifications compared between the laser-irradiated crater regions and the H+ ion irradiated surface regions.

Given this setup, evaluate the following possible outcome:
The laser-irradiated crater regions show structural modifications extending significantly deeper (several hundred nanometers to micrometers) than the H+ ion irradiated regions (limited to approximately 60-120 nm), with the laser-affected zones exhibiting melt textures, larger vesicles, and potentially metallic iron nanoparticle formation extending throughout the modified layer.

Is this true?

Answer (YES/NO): NO